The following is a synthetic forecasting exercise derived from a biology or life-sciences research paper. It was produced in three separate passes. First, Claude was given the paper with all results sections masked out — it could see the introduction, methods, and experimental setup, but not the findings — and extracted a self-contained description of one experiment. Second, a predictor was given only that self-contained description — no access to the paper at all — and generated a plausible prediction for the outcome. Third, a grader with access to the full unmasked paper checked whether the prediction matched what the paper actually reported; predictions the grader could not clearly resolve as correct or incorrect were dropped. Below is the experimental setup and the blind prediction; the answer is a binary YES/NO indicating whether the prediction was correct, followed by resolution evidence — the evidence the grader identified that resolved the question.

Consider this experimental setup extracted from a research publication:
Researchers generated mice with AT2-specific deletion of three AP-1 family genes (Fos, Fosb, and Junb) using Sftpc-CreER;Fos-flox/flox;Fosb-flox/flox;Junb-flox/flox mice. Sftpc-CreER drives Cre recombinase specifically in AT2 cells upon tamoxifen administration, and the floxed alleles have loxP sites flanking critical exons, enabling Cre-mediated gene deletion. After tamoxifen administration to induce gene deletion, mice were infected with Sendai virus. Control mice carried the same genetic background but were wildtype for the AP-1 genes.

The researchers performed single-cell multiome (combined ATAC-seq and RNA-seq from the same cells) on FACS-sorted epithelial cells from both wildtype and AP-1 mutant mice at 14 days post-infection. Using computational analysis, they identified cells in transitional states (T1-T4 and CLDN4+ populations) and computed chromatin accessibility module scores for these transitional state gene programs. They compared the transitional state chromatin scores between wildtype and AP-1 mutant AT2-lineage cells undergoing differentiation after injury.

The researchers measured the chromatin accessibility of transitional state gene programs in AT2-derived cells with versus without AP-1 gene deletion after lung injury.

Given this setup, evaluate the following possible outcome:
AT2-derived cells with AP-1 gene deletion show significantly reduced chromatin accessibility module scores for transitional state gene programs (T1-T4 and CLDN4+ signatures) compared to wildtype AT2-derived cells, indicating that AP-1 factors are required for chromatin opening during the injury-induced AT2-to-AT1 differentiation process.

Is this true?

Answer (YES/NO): YES